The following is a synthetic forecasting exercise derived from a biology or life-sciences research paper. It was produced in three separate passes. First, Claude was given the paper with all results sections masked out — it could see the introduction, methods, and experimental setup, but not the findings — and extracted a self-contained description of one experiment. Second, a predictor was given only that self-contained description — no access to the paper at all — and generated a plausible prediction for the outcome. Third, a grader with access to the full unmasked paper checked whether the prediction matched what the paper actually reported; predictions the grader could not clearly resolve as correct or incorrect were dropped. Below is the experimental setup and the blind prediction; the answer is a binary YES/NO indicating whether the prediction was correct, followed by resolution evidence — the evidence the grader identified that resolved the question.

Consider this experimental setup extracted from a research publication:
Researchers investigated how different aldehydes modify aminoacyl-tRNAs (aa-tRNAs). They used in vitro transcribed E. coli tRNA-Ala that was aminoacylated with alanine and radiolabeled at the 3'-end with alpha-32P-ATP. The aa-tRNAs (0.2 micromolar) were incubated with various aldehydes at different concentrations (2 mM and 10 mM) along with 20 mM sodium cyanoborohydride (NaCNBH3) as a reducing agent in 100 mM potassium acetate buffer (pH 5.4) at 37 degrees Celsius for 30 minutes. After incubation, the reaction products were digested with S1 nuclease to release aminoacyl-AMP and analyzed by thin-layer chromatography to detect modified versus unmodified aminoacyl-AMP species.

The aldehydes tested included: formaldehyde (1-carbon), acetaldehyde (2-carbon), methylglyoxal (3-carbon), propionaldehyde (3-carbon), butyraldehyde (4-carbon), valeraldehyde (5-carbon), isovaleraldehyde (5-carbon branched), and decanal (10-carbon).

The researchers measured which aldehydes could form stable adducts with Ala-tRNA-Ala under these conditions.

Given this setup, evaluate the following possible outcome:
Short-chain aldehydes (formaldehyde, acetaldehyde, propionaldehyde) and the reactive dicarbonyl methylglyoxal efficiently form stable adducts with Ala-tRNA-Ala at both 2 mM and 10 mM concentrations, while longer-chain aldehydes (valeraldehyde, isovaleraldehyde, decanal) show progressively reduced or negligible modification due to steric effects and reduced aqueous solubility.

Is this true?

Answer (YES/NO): NO